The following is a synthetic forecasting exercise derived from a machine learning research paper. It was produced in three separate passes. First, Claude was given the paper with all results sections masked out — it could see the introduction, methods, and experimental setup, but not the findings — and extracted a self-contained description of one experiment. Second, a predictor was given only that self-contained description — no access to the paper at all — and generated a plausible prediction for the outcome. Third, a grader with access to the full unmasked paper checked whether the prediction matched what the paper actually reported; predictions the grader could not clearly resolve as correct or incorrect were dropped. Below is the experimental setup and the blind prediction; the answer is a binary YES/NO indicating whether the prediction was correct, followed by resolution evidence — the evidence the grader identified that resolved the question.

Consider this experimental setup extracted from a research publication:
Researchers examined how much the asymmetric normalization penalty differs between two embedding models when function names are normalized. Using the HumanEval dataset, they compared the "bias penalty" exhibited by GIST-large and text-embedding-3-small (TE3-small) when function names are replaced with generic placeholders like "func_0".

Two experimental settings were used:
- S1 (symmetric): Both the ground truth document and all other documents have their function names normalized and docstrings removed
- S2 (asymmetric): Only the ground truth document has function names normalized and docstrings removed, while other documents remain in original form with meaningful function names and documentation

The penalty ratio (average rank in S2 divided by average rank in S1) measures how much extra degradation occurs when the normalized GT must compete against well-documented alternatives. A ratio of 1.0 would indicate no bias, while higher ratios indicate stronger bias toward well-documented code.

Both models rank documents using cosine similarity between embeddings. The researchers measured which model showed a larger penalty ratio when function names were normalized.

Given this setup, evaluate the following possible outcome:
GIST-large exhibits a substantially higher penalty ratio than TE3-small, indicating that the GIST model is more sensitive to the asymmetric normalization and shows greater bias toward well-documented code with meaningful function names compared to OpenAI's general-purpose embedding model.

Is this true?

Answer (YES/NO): YES